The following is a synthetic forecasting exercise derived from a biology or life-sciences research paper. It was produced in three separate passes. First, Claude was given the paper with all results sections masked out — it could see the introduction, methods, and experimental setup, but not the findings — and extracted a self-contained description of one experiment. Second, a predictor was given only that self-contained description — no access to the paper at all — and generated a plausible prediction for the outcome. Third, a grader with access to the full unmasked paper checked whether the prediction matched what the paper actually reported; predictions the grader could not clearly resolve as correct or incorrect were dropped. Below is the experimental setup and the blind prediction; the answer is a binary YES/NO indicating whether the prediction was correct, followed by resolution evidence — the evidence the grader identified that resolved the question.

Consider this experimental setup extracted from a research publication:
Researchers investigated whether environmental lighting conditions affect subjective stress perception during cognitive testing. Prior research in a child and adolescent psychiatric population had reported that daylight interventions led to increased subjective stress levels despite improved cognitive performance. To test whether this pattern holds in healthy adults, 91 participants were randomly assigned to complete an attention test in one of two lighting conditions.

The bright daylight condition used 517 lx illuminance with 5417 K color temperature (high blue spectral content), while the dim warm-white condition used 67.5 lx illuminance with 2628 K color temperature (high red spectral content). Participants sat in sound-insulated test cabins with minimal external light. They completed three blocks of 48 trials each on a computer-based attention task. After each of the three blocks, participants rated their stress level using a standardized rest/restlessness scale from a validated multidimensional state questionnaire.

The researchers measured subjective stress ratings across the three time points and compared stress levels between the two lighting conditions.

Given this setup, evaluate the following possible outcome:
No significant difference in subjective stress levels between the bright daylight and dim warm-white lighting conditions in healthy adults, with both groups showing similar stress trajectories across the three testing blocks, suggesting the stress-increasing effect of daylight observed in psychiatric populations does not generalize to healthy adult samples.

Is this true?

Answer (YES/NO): YES